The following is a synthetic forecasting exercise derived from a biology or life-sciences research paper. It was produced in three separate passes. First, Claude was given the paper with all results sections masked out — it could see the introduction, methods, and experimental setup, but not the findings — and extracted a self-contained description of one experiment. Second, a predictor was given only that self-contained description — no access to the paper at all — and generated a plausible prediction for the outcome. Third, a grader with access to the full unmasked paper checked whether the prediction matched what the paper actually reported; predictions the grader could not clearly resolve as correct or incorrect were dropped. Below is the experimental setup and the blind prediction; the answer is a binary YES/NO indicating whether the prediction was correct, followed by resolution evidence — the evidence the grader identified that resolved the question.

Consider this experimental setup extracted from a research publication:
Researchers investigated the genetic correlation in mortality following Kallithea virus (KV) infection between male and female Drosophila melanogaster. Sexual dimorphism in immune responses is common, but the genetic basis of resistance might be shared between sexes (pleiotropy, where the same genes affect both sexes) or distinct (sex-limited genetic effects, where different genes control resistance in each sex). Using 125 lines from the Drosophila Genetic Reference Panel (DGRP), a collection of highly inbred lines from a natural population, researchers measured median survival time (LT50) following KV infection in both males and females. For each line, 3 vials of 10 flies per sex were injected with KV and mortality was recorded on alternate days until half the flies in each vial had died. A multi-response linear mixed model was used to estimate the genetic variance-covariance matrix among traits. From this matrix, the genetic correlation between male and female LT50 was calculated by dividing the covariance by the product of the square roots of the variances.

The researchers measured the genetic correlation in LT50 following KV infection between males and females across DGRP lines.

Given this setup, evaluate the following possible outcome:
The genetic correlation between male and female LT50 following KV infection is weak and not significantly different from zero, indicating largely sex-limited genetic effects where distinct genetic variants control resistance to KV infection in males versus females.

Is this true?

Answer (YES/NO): NO